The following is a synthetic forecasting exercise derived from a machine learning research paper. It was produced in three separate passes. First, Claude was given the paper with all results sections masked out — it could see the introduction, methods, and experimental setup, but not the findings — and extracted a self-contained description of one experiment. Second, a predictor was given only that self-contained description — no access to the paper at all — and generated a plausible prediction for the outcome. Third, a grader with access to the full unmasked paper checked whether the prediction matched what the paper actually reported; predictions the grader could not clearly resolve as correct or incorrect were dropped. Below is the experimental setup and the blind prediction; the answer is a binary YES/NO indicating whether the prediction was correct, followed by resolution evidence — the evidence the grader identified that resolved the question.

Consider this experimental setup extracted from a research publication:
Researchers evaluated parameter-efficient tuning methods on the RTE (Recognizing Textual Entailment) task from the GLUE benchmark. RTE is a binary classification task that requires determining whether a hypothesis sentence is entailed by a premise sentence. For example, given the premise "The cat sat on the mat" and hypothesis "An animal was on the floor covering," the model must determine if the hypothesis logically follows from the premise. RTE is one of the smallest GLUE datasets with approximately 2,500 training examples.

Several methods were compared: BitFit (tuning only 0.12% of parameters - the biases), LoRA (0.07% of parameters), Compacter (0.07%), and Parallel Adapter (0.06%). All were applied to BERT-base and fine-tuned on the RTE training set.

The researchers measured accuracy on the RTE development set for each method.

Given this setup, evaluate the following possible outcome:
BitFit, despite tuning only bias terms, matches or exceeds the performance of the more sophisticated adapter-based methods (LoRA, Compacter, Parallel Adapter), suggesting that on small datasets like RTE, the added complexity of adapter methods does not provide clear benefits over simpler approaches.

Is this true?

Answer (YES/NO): NO